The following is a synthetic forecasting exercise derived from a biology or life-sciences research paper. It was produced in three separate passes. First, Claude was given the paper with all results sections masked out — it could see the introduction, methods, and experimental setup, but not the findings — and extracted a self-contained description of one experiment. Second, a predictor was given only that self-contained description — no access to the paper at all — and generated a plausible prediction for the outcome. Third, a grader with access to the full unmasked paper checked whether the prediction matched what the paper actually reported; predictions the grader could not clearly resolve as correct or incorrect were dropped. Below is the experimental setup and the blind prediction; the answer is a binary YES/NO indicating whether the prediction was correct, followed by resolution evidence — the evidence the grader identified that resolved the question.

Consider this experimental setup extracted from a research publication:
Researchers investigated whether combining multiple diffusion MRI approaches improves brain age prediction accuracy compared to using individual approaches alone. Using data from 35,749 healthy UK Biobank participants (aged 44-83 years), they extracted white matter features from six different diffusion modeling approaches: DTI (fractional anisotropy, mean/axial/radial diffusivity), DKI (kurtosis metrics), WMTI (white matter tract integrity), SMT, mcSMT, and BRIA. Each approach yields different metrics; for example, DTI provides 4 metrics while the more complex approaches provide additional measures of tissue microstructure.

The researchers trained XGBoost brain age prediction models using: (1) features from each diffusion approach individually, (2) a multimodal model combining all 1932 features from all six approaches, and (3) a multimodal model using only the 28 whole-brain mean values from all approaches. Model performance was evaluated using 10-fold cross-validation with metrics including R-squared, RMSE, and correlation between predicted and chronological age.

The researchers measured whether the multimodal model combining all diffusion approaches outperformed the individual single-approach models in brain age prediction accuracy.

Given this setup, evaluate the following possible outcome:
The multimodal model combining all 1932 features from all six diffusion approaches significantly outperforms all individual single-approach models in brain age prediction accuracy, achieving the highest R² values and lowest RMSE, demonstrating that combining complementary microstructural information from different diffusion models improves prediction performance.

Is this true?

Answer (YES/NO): YES